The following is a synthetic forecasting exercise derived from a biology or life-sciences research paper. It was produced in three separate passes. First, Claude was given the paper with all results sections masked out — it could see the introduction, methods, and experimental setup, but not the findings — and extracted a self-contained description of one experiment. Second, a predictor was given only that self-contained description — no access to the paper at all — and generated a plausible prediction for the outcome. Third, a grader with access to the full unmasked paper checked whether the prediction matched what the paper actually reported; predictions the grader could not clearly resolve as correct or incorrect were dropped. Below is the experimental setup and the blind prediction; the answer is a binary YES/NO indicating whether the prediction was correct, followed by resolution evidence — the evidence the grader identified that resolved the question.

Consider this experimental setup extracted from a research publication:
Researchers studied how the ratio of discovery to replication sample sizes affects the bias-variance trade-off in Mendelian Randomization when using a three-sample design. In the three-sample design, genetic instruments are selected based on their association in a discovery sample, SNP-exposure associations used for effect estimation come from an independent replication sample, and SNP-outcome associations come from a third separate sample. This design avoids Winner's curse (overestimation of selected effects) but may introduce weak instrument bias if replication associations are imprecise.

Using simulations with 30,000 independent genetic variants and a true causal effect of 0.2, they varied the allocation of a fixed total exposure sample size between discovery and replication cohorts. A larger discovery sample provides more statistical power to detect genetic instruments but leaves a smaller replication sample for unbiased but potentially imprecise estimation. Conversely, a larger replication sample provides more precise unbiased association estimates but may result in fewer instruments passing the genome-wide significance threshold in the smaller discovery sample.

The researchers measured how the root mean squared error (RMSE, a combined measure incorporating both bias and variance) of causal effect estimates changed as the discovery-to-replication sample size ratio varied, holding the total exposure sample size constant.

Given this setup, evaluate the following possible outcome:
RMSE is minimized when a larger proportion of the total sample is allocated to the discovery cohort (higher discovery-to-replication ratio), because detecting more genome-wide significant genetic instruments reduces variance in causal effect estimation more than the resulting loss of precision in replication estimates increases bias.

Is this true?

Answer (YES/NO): NO